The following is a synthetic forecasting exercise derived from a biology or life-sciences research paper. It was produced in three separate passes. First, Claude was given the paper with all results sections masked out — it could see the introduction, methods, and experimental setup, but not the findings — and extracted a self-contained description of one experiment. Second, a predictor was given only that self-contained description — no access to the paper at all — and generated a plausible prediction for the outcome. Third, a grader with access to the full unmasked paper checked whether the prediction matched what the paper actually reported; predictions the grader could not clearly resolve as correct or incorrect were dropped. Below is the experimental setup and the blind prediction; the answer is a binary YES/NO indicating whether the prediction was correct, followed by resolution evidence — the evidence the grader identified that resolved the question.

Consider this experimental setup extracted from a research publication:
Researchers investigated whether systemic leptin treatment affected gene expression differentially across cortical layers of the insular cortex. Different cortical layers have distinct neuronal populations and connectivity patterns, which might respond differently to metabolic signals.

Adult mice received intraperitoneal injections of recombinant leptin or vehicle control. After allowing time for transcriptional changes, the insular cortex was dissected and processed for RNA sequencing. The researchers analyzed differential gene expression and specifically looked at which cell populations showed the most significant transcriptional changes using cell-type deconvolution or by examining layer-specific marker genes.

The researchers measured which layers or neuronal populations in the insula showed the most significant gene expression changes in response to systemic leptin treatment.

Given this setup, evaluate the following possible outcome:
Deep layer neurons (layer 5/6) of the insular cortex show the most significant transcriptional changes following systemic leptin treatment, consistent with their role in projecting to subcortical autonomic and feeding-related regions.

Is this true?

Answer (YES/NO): NO